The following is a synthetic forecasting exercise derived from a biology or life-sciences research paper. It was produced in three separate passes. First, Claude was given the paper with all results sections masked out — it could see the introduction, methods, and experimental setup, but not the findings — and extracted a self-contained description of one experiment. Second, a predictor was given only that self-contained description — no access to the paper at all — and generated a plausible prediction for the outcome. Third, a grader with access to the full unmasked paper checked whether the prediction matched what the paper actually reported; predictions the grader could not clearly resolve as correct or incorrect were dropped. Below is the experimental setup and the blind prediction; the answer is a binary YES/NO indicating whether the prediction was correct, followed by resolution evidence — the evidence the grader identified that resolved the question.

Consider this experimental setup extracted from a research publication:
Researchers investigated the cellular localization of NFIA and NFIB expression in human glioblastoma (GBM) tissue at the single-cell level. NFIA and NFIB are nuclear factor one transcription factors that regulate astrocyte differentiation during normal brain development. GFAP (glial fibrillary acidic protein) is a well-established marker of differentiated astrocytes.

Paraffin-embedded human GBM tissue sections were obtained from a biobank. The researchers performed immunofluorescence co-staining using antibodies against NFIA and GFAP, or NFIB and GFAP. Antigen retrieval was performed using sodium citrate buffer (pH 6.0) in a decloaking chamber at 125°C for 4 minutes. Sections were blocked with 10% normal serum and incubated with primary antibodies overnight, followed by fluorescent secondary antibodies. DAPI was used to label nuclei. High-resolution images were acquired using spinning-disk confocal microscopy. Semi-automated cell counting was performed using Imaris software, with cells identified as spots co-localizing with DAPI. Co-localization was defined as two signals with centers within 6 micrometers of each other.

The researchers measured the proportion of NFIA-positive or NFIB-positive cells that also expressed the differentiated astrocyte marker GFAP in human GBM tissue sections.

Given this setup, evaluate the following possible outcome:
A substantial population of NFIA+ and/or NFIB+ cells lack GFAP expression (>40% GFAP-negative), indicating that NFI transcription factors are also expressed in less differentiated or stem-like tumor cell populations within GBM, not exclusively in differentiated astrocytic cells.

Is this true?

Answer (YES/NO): NO